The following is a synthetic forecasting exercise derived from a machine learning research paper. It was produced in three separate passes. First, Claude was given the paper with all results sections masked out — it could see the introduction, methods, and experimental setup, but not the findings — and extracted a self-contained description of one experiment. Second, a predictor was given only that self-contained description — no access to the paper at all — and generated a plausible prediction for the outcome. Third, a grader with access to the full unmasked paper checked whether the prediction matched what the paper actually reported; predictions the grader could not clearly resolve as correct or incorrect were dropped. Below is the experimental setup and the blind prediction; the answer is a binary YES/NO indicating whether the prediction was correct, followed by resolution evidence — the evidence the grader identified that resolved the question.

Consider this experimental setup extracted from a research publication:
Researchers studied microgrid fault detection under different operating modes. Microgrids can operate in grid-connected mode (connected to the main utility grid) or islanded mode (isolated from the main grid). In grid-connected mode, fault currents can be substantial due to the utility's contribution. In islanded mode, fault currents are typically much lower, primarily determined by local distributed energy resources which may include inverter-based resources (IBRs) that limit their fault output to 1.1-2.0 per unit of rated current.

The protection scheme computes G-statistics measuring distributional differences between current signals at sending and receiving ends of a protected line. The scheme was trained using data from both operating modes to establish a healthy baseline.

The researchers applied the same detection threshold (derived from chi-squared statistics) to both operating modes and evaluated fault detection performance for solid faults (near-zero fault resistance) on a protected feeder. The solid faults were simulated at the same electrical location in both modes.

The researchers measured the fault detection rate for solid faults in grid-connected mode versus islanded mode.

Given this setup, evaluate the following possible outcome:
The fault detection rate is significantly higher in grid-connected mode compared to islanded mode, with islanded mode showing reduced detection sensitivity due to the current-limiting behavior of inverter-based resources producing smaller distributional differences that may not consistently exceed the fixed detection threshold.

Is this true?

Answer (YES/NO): NO